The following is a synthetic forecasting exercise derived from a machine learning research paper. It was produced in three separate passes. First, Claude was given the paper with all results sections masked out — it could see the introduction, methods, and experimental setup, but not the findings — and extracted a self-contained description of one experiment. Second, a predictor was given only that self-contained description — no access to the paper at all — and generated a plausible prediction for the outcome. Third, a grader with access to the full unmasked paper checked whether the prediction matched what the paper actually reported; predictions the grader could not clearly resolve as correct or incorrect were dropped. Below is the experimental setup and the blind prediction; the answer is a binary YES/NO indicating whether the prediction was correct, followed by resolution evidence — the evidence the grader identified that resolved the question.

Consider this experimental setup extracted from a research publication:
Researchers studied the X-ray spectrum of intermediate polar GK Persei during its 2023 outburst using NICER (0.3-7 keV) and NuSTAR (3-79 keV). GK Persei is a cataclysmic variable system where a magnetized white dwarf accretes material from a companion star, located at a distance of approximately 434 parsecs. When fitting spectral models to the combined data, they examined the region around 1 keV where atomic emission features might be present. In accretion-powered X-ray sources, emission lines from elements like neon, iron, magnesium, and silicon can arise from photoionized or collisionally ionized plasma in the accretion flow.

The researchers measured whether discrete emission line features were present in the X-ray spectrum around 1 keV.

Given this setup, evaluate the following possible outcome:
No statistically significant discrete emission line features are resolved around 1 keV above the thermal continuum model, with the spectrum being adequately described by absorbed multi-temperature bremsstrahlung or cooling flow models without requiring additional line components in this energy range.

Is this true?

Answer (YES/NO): NO